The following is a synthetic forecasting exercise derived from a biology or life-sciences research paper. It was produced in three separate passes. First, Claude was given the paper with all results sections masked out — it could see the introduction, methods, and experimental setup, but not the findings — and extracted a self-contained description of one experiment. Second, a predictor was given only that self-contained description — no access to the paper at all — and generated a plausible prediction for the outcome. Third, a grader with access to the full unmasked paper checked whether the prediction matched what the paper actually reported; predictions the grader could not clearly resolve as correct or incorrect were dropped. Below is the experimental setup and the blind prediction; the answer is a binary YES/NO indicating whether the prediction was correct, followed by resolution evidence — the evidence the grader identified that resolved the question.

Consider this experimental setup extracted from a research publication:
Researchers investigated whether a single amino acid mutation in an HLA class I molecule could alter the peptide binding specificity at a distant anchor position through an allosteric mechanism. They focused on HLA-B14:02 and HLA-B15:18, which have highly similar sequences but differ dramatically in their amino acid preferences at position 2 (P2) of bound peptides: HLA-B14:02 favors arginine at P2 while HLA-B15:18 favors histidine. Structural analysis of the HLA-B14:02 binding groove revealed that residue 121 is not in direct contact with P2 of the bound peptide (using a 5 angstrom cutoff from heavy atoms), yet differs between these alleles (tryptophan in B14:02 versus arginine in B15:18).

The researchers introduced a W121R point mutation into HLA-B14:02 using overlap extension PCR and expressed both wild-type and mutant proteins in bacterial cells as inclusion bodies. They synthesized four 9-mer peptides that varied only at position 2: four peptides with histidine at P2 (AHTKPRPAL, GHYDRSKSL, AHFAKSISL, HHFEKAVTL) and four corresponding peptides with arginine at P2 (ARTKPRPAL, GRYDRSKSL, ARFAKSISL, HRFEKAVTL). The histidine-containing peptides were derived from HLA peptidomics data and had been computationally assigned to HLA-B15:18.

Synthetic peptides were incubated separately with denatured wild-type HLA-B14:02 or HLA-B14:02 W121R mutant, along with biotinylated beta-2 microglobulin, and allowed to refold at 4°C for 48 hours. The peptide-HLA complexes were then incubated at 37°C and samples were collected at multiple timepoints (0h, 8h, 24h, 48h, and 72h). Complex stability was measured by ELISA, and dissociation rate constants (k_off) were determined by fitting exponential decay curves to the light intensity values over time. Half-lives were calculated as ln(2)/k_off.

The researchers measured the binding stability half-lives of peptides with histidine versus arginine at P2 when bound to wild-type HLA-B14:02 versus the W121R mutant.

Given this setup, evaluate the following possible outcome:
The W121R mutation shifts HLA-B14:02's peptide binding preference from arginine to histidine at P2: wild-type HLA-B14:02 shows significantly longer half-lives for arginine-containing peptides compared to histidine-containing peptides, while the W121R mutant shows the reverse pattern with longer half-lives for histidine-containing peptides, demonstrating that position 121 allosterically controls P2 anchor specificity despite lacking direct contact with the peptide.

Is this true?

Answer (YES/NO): YES